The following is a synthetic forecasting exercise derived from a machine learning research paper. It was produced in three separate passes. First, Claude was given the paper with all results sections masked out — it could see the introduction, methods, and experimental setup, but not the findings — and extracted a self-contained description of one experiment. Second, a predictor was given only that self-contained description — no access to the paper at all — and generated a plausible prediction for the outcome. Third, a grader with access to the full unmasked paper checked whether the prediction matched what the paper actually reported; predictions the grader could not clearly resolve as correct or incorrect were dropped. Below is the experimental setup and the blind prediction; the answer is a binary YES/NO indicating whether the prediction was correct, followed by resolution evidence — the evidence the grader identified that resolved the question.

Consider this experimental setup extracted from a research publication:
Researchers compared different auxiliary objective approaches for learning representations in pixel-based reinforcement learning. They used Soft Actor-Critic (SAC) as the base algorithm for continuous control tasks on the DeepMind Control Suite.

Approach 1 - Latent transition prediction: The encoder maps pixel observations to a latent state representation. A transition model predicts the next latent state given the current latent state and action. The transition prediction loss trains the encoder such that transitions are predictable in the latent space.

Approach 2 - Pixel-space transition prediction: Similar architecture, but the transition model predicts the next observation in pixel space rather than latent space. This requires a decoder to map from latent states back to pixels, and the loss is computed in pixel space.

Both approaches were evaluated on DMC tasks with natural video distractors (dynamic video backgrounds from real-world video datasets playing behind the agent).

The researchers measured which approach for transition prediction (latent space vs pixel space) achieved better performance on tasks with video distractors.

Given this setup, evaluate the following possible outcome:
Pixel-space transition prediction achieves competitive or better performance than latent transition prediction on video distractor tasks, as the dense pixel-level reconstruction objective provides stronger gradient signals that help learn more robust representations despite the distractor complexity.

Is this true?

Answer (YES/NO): NO